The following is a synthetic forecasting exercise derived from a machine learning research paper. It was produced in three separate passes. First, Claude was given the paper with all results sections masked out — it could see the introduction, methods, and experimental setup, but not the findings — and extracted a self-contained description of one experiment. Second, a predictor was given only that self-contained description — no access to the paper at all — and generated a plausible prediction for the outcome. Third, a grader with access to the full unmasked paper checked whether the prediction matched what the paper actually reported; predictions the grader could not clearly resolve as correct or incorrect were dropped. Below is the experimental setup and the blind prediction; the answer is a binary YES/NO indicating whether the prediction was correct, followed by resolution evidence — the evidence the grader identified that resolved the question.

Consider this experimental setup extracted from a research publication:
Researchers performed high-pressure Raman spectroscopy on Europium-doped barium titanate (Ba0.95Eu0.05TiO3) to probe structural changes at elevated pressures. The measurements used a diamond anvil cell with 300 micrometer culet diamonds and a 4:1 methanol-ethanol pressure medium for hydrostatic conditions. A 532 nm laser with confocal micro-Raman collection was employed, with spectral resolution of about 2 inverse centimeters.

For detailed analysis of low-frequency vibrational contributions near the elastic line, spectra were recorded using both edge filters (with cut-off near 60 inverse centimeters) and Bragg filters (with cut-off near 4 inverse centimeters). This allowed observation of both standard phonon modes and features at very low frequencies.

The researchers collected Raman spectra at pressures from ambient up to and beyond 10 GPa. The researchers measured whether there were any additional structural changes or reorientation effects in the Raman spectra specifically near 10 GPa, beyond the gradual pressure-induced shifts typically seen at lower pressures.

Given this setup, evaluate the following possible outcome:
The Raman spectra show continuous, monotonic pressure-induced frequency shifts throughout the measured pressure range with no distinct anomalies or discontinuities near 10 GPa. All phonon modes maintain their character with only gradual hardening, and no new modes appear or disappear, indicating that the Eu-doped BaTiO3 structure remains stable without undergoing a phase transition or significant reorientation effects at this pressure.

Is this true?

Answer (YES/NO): NO